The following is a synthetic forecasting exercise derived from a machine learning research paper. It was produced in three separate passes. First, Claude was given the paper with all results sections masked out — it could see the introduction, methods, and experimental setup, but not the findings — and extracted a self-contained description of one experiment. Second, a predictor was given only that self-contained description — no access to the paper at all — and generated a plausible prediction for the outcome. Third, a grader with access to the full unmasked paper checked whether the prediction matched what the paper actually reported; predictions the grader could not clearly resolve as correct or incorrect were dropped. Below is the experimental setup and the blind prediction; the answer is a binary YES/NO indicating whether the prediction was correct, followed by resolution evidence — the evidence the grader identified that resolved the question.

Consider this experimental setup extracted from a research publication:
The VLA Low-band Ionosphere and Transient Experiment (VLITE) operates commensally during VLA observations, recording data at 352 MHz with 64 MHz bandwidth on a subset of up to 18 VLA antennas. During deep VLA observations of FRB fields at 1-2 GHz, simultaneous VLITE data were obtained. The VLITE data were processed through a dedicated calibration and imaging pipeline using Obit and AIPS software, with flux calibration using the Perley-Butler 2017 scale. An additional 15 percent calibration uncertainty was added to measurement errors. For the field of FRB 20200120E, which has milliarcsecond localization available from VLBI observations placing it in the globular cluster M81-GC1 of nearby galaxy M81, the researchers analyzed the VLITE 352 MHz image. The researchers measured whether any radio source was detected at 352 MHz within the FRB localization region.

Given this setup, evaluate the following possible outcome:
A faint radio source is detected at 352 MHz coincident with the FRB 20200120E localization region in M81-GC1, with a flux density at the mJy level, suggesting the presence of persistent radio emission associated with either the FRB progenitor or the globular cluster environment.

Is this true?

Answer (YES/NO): NO